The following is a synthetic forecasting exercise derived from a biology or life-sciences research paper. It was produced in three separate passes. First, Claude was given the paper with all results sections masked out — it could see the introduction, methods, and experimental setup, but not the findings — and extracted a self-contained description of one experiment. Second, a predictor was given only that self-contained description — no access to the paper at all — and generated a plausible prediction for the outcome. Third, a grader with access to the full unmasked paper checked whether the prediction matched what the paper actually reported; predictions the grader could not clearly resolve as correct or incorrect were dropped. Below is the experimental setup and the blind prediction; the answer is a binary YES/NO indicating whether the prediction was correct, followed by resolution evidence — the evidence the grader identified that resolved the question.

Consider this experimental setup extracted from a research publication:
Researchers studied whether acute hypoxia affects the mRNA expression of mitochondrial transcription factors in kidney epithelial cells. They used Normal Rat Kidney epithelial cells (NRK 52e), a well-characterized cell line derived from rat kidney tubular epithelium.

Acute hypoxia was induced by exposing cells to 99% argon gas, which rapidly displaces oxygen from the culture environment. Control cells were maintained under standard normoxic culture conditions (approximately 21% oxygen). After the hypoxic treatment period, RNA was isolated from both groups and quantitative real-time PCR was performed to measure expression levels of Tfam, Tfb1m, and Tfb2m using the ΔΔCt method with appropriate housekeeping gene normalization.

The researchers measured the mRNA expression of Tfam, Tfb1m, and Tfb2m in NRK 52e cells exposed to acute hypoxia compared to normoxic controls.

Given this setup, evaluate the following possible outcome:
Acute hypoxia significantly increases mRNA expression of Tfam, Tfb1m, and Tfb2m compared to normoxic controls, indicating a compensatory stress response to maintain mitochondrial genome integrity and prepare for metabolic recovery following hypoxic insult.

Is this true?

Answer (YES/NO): YES